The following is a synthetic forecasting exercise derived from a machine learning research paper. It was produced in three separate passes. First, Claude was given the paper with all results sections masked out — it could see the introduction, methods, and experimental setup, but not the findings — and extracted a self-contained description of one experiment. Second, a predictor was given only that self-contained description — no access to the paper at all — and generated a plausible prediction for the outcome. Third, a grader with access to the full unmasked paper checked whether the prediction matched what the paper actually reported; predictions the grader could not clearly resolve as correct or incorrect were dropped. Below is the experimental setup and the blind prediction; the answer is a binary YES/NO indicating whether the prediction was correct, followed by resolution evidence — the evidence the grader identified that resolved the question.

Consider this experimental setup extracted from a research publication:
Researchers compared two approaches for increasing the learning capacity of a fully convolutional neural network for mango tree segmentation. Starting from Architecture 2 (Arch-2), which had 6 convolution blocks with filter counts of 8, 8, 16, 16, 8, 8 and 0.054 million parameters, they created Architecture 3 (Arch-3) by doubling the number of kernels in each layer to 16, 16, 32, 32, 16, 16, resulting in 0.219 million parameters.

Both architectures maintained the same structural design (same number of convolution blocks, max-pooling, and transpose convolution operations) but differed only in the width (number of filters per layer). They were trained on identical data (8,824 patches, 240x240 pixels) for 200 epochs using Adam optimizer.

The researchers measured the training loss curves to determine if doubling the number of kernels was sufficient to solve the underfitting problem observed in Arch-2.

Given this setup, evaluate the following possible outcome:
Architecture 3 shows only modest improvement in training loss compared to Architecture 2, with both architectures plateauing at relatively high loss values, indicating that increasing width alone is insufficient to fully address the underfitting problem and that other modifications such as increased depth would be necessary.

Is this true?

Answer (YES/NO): YES